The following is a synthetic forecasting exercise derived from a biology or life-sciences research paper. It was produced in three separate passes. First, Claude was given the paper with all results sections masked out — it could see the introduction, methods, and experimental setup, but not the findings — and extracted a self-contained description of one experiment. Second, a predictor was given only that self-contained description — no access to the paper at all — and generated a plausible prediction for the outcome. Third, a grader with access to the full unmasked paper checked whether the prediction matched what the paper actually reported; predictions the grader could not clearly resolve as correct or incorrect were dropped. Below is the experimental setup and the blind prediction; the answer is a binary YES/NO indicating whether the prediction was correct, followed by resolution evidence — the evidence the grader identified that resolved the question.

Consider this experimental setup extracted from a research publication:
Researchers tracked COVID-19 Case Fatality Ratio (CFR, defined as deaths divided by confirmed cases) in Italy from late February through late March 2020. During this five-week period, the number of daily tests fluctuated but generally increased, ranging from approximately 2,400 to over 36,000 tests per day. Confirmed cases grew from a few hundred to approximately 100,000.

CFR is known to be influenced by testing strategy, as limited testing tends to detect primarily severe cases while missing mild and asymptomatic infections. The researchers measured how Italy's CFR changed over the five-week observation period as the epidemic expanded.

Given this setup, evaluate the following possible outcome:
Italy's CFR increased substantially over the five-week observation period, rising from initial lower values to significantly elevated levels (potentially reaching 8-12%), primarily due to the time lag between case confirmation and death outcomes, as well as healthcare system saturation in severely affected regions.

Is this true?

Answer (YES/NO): NO